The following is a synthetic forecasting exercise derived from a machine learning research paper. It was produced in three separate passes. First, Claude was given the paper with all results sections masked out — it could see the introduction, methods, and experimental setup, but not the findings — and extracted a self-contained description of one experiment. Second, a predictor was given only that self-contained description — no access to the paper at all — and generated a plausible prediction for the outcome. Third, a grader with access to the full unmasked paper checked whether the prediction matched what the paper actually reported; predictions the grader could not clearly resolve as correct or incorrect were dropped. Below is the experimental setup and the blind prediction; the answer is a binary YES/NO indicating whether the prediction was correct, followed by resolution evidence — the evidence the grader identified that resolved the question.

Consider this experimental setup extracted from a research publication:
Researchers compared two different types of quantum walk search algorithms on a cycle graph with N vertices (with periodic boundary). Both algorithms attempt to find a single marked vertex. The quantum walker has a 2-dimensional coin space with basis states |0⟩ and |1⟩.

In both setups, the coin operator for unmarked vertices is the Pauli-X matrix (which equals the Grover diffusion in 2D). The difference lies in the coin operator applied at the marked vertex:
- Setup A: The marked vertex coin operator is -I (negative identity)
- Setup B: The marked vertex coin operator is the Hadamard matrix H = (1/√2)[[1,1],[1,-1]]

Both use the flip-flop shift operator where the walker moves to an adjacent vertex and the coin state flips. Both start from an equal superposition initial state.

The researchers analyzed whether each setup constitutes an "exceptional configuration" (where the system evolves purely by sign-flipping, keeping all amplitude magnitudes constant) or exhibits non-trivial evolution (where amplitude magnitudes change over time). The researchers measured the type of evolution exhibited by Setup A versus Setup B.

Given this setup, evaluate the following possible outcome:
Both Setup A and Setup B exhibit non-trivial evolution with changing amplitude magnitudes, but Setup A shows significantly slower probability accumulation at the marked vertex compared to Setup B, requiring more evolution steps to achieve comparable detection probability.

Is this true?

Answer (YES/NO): NO